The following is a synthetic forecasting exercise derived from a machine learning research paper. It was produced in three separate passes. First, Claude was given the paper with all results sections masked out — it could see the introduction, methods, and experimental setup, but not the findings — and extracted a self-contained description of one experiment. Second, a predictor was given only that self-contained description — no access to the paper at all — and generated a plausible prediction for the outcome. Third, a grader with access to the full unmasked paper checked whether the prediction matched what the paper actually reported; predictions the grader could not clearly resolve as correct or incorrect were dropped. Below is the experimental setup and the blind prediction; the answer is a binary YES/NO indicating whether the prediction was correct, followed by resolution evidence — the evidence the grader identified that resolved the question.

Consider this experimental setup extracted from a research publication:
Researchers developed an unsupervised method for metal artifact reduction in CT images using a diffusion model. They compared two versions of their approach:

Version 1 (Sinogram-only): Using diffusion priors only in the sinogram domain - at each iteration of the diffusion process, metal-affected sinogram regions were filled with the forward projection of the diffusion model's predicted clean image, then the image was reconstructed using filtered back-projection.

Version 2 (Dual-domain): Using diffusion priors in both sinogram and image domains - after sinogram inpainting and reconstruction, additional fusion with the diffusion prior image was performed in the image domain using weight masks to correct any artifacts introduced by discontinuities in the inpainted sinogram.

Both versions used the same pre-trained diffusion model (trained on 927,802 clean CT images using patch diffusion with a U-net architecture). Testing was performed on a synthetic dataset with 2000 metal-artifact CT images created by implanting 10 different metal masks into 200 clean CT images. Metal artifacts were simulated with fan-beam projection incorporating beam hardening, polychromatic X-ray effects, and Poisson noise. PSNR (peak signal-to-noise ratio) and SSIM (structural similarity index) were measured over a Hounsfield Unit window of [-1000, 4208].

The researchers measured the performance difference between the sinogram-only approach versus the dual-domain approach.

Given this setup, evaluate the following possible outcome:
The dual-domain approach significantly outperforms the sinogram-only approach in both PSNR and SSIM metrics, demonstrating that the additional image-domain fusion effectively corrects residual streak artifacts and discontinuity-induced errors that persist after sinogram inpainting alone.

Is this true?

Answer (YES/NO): NO